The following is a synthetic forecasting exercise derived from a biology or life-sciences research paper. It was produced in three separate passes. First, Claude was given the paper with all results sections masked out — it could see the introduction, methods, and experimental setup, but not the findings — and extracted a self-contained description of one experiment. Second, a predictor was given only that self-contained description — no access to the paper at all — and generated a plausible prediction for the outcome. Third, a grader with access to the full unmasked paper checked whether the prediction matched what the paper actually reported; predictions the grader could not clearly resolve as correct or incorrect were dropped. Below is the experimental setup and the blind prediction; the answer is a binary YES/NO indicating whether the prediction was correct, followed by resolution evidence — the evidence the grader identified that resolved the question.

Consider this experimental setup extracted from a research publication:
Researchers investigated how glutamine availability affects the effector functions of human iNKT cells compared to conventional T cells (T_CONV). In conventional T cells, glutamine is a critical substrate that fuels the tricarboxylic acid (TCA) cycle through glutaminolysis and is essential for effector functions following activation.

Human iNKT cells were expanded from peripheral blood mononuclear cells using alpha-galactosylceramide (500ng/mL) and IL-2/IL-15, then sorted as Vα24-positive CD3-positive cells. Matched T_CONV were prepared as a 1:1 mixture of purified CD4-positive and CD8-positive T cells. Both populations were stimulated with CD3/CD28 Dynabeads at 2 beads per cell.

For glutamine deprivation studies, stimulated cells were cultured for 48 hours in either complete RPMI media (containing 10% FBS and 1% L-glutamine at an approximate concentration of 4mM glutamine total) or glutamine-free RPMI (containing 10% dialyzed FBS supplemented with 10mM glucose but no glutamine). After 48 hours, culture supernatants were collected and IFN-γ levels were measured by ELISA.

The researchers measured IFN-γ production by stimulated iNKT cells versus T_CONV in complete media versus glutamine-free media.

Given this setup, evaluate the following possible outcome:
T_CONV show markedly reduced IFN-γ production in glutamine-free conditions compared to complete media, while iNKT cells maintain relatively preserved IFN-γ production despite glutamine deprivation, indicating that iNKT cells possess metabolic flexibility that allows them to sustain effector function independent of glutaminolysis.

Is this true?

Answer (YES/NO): YES